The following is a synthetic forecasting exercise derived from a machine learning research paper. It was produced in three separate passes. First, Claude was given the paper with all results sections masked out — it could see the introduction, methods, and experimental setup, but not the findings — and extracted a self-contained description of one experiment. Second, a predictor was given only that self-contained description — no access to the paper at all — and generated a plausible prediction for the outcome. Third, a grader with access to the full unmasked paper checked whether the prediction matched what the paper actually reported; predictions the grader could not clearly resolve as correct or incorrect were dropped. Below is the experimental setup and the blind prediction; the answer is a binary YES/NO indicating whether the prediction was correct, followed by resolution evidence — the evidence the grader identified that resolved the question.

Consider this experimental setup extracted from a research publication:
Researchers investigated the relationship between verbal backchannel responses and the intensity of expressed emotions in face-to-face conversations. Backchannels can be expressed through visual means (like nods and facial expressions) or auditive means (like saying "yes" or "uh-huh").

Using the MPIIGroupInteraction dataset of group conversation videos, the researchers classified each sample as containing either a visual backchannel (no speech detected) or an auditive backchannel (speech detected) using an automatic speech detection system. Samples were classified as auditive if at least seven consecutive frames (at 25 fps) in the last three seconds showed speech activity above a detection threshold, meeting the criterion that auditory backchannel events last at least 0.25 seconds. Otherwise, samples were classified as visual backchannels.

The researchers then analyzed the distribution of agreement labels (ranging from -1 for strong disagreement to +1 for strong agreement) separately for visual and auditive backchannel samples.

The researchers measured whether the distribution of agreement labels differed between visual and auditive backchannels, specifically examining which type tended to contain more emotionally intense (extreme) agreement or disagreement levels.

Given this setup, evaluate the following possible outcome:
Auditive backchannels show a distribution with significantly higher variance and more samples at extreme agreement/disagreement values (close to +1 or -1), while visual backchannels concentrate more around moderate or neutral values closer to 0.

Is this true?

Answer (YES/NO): YES